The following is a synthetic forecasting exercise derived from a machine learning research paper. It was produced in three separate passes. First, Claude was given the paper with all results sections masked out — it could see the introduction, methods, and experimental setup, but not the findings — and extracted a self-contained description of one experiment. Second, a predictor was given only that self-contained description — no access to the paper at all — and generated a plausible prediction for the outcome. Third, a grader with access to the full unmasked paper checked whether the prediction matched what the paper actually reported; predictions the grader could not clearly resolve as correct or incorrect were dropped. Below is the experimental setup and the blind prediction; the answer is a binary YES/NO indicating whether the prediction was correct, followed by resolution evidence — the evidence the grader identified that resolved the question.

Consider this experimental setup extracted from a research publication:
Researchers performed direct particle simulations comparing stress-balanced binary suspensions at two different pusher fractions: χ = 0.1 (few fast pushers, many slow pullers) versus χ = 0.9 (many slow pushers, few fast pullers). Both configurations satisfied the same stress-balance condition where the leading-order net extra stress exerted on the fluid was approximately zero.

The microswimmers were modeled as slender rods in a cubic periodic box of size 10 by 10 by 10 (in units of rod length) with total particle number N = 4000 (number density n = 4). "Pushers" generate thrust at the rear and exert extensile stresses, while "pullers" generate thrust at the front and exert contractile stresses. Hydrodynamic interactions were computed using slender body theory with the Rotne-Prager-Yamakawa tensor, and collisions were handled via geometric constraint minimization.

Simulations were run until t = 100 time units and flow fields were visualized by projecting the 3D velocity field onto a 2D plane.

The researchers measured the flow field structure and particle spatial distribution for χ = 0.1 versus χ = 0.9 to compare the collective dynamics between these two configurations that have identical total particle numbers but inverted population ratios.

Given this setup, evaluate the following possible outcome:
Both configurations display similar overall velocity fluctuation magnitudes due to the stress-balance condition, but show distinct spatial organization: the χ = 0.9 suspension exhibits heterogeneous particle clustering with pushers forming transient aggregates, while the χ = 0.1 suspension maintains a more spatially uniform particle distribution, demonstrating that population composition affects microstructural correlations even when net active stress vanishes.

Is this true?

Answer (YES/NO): YES